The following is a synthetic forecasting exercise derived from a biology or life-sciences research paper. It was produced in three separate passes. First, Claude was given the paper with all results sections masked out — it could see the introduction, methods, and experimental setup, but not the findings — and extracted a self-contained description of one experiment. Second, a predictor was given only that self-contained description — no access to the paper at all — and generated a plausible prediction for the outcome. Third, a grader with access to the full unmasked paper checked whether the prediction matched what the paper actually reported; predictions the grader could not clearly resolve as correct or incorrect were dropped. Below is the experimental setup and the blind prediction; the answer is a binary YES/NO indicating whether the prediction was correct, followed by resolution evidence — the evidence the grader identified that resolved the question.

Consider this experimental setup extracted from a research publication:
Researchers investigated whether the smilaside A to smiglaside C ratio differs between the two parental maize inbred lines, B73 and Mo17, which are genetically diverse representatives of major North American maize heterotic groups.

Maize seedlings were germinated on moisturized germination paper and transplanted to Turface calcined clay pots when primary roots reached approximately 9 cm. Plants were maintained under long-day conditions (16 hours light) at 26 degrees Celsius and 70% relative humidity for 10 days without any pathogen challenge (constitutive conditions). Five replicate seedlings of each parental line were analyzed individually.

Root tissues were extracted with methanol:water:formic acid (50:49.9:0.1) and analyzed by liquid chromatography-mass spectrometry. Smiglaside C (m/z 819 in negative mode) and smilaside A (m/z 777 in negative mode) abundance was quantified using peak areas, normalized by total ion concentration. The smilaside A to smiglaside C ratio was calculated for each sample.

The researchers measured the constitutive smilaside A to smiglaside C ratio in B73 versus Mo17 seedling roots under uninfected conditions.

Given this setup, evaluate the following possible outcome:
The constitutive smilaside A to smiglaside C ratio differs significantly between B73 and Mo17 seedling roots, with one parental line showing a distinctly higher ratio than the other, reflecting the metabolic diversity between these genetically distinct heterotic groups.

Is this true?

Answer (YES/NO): YES